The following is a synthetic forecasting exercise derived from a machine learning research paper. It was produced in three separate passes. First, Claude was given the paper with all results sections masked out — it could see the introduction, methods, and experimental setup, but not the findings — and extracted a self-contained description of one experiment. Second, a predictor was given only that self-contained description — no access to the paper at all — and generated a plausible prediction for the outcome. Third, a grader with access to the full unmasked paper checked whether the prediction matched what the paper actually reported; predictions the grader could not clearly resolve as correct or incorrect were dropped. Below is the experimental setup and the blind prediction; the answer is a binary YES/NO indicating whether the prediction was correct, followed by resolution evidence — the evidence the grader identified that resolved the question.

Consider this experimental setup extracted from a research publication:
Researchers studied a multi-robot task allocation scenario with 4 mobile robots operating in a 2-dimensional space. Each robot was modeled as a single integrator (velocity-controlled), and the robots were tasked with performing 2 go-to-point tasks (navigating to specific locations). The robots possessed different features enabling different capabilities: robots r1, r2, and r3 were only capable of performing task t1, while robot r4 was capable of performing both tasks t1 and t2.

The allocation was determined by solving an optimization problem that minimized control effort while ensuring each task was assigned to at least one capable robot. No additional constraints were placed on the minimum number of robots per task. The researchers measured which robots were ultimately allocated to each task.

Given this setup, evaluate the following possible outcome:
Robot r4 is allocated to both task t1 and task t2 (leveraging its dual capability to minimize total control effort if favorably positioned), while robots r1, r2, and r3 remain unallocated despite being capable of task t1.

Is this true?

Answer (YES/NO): NO